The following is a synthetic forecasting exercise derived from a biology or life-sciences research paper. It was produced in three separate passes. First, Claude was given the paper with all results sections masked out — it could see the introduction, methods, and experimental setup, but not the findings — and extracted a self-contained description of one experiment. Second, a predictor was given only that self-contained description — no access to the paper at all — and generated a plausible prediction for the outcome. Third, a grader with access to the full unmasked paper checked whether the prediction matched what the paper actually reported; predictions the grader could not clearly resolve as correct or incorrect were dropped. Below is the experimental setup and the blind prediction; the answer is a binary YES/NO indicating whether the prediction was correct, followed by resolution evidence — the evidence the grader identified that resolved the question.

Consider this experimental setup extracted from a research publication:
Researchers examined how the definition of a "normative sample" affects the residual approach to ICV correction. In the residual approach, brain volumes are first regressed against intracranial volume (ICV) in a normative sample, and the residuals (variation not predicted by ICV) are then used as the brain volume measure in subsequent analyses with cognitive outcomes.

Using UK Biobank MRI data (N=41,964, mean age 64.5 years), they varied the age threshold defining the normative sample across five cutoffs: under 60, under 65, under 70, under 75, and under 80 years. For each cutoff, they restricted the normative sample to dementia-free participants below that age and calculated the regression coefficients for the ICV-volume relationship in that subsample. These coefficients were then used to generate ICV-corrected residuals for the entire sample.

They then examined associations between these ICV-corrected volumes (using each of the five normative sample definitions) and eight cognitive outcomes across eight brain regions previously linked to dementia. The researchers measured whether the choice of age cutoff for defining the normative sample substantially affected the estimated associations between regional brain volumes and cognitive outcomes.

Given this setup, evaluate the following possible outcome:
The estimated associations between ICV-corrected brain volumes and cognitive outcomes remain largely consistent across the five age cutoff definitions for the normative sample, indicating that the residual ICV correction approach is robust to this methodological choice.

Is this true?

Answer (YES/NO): NO